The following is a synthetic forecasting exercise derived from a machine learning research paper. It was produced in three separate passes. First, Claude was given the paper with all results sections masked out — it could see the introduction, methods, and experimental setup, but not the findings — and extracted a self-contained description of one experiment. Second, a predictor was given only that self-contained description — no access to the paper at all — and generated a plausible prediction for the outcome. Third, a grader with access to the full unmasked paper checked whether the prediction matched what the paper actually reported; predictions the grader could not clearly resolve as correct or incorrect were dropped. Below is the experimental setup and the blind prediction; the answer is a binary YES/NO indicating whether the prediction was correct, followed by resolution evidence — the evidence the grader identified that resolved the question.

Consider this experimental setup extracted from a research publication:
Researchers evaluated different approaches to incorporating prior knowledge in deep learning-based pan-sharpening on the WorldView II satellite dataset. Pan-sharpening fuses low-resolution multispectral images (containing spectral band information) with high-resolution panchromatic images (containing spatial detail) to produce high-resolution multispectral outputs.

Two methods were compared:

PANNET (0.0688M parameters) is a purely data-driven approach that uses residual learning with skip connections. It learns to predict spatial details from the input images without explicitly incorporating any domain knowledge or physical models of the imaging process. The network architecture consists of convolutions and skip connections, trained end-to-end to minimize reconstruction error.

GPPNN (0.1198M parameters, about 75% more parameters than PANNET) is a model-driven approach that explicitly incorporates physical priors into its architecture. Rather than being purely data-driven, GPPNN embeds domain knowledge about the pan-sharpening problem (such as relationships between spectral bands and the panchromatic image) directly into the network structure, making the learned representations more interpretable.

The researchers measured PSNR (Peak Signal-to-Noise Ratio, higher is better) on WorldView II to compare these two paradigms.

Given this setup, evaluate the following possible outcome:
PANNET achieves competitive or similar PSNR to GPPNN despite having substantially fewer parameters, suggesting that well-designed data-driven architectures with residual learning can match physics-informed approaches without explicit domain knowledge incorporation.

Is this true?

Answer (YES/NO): NO